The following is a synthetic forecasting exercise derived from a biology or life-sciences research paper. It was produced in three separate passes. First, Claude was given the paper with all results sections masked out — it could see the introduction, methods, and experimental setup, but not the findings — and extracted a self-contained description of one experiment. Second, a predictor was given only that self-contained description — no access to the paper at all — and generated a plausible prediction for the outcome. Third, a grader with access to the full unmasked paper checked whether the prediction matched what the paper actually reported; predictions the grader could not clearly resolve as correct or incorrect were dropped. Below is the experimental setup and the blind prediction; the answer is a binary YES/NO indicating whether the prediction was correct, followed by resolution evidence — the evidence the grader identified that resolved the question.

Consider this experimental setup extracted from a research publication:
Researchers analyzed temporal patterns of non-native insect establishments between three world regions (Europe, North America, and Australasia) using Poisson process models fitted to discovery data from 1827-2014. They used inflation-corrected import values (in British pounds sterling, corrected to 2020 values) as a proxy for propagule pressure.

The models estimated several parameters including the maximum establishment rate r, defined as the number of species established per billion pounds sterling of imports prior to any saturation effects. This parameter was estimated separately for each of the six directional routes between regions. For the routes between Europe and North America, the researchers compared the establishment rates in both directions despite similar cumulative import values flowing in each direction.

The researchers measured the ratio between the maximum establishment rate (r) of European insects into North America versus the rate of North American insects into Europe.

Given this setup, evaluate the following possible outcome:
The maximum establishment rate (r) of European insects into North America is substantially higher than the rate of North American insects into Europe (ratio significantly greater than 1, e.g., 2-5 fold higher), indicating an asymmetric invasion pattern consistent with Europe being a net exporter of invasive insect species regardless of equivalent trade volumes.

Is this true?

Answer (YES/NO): NO